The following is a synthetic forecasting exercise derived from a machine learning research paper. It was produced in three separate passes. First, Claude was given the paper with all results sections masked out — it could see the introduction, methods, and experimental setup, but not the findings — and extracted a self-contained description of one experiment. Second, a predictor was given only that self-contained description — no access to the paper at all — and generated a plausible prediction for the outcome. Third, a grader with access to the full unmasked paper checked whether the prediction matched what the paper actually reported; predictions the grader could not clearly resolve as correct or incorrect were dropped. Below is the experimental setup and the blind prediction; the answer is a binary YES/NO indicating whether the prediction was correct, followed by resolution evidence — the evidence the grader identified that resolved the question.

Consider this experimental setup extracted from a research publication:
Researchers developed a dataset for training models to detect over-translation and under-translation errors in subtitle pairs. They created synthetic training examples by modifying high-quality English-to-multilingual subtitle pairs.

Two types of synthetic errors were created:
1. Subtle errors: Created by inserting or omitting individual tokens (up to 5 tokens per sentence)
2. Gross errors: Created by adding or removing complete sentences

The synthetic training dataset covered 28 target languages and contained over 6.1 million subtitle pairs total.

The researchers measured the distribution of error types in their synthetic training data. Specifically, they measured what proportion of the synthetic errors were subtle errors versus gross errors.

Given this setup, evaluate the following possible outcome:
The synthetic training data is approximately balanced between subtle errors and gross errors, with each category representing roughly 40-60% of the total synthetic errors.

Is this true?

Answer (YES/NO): NO